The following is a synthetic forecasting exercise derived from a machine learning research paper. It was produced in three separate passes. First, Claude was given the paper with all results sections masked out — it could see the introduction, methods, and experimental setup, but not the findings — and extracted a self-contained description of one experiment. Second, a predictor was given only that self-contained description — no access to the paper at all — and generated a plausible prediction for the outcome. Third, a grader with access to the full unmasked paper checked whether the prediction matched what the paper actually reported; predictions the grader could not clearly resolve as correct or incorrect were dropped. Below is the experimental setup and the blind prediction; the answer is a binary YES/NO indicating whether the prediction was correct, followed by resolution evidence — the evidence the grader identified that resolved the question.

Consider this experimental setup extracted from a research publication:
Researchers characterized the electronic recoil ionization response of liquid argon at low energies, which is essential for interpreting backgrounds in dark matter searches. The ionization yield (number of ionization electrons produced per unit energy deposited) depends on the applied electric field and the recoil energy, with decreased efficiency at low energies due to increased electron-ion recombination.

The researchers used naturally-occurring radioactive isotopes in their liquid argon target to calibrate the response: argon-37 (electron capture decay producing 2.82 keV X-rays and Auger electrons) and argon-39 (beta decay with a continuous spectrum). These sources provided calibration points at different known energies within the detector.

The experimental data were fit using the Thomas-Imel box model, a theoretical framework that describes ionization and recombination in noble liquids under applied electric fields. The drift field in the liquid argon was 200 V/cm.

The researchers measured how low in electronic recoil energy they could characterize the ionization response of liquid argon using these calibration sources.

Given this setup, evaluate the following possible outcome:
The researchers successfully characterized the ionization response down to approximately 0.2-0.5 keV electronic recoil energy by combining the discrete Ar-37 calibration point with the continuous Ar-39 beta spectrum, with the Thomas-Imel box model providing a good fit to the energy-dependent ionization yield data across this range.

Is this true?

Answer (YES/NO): YES